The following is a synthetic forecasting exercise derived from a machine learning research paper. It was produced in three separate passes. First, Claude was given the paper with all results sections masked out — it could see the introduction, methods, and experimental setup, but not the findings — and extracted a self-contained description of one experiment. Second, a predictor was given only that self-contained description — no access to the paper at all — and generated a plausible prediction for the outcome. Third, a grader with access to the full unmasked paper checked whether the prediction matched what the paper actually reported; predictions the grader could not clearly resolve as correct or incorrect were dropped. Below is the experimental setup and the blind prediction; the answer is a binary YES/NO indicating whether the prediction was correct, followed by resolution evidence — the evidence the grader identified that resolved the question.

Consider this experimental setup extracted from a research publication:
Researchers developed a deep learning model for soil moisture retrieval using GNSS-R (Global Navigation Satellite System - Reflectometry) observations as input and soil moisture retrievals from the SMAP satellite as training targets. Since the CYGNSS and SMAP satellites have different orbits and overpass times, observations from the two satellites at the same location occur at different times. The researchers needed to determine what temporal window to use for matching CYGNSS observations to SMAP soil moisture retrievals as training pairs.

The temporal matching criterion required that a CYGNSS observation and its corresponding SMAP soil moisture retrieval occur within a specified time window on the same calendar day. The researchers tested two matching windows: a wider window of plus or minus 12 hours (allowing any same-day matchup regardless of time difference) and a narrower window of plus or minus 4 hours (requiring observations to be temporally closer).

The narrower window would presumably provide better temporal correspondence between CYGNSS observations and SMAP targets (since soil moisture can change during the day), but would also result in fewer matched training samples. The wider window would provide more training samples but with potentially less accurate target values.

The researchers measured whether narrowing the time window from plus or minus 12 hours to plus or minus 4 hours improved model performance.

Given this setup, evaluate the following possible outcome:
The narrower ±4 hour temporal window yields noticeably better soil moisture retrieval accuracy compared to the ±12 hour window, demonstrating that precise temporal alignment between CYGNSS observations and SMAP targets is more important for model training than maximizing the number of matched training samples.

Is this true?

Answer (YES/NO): NO